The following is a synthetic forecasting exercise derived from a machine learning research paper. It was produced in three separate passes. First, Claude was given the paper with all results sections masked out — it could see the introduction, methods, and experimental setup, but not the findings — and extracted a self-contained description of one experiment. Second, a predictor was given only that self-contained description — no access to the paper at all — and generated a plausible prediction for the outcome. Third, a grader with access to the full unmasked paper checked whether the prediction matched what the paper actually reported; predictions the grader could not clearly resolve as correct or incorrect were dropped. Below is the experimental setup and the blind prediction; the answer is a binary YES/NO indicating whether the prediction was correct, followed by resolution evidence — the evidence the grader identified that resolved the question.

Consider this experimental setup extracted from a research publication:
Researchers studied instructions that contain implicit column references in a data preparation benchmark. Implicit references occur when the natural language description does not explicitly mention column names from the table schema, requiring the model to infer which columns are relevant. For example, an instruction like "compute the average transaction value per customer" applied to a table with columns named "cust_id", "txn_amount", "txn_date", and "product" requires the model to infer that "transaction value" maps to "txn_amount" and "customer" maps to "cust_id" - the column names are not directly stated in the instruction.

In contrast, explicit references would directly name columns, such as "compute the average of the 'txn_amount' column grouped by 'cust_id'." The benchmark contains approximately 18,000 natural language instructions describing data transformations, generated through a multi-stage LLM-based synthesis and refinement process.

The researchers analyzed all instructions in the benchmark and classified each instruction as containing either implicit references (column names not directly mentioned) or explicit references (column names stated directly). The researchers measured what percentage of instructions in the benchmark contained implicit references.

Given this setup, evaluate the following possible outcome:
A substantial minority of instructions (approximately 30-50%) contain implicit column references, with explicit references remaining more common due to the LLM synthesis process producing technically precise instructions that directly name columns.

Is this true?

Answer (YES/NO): YES